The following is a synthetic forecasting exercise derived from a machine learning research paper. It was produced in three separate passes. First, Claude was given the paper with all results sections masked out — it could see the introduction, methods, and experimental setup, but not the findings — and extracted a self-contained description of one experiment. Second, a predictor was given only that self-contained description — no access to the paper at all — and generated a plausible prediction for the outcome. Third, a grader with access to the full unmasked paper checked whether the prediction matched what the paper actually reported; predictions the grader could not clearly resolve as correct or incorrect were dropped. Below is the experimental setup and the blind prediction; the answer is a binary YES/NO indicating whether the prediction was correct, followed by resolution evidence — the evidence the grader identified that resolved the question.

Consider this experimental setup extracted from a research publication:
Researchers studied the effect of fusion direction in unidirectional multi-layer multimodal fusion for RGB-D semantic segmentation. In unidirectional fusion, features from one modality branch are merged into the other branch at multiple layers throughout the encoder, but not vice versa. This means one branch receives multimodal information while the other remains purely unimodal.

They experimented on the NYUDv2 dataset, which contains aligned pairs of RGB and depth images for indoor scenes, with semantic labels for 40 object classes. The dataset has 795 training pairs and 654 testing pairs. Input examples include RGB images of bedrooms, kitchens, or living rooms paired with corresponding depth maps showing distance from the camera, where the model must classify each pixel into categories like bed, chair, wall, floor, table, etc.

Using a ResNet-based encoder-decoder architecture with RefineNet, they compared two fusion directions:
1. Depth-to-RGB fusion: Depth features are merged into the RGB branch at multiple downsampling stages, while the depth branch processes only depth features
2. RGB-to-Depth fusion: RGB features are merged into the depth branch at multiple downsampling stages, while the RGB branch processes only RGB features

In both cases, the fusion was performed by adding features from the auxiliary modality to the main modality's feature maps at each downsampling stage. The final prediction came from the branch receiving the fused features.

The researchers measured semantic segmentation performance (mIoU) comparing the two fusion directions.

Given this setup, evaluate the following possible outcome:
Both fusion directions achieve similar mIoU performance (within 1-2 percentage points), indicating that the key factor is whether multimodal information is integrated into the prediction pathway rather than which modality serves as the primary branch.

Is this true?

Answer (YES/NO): NO